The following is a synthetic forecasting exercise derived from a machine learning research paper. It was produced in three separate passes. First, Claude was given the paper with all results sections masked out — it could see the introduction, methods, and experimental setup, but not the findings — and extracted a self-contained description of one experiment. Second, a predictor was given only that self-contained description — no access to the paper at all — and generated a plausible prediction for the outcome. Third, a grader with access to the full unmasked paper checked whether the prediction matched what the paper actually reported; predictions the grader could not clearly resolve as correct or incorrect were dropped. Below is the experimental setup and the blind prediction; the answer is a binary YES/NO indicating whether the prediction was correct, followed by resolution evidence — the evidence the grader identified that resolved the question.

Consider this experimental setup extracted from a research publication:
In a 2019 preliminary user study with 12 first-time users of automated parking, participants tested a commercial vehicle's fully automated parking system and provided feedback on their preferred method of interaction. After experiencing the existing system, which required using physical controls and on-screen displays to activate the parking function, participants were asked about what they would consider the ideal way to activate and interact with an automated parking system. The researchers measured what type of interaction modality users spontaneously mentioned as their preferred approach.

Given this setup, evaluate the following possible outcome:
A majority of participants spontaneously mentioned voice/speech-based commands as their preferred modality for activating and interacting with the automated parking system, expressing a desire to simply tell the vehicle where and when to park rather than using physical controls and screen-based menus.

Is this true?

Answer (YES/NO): NO